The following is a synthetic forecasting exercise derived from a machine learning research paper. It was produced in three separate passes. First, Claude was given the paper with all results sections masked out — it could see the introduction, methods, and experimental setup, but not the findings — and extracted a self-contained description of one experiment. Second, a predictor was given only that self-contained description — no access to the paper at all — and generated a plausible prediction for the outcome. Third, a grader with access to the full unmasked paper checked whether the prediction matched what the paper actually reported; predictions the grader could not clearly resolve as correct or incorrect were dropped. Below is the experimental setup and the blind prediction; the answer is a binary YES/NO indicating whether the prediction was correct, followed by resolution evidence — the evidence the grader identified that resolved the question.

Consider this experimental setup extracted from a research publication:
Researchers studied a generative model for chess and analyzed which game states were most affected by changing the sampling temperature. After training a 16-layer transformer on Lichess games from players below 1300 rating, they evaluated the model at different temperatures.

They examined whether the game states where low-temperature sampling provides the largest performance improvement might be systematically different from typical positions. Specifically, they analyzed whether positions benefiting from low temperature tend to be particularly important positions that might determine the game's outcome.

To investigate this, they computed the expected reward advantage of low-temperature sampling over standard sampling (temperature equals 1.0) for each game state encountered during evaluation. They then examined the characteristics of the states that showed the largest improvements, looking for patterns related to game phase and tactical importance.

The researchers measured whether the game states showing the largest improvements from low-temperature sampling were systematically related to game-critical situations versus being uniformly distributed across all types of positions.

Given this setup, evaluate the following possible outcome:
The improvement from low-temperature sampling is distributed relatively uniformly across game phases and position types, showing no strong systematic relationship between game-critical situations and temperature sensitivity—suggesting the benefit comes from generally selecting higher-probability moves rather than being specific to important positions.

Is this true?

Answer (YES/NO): NO